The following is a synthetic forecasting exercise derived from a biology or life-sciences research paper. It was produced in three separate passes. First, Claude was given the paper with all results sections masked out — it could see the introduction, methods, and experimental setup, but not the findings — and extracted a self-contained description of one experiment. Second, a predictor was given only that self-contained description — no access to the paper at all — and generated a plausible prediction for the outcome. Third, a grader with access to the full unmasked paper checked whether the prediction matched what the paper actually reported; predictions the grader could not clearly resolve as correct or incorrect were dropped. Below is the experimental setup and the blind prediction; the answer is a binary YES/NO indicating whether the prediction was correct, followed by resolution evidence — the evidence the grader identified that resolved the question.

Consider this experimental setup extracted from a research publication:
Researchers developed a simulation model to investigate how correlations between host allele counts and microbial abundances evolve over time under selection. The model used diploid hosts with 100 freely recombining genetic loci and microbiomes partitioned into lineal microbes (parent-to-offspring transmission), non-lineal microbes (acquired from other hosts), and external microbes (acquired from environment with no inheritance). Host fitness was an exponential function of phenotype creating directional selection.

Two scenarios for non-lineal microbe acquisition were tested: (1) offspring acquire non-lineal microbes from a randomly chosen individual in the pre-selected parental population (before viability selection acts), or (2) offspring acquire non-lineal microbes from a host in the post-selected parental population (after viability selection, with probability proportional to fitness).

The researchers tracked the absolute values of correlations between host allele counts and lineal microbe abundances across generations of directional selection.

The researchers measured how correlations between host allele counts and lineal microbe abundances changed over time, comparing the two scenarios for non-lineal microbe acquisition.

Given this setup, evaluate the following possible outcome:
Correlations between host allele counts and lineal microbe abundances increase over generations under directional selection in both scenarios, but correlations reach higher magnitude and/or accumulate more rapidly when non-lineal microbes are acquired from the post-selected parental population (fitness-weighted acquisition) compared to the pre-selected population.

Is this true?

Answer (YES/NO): NO